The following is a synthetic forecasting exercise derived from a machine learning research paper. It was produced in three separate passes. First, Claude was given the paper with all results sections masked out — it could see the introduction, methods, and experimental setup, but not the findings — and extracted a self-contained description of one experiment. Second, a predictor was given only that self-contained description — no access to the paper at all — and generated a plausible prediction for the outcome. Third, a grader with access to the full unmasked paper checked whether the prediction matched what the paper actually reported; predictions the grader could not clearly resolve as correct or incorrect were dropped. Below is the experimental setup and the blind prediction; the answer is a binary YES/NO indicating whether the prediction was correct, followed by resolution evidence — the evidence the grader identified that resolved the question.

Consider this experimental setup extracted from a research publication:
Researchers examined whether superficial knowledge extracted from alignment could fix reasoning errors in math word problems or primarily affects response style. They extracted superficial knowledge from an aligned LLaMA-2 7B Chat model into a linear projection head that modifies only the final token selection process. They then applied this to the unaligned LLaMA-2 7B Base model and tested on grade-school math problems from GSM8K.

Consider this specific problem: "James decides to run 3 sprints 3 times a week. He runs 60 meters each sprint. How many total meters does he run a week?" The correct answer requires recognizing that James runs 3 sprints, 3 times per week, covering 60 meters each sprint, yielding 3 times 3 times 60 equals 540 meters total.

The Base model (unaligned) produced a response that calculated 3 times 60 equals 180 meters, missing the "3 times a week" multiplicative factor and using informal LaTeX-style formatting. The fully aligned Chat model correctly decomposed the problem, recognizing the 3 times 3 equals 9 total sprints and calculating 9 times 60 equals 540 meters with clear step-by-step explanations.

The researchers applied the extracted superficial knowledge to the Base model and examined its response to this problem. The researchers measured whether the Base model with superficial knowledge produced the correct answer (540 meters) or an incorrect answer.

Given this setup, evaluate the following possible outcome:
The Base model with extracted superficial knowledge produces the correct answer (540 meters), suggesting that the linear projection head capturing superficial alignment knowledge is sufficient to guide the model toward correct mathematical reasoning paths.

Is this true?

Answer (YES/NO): NO